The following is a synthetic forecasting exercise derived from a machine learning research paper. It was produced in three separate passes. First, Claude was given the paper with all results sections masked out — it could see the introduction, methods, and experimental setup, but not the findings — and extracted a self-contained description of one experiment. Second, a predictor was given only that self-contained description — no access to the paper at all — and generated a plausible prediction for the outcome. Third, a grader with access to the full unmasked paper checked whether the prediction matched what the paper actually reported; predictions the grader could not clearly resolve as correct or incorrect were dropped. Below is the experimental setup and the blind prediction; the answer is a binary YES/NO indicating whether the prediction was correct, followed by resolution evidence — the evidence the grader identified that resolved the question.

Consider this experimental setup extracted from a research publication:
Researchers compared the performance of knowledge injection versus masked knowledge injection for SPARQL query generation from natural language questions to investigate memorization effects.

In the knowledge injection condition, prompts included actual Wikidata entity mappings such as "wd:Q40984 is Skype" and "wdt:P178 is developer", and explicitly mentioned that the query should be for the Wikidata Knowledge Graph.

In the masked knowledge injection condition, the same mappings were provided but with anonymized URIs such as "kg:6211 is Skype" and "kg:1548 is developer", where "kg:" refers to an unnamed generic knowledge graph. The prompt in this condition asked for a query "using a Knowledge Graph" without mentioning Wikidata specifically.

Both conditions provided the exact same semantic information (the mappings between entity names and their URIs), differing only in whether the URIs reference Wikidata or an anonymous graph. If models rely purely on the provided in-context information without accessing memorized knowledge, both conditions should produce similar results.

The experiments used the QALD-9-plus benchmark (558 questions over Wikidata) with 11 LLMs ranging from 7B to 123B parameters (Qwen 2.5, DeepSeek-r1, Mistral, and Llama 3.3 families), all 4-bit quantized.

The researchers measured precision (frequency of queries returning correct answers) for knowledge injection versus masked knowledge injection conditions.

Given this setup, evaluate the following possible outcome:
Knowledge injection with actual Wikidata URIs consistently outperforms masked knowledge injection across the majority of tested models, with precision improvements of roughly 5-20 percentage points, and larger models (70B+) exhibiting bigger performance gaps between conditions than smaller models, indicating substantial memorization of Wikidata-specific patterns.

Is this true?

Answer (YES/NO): NO